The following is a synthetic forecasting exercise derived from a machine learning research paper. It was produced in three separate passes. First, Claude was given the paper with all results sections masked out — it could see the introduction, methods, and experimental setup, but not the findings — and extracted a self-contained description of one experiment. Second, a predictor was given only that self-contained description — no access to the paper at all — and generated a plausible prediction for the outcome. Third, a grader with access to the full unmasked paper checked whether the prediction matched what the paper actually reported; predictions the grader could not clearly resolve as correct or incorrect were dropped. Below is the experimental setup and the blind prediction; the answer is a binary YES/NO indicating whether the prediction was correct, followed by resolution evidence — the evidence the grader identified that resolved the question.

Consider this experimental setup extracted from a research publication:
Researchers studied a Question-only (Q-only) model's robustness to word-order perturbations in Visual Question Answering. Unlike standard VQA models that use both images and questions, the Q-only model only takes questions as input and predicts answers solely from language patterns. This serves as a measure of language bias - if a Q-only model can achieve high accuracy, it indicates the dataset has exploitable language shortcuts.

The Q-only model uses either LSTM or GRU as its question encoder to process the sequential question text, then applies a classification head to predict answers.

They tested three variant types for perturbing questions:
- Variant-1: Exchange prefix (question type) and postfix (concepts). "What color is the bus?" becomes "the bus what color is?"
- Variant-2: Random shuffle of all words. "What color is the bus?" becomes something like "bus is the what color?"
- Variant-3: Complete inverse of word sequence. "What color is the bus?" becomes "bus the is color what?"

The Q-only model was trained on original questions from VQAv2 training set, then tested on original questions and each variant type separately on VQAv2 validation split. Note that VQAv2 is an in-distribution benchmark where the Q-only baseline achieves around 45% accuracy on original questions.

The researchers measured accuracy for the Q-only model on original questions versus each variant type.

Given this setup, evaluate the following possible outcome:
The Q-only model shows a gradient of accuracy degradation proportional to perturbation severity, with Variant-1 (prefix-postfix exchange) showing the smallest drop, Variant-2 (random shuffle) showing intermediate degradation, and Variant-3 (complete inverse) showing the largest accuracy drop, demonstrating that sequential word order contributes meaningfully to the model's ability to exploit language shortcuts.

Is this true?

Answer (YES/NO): YES